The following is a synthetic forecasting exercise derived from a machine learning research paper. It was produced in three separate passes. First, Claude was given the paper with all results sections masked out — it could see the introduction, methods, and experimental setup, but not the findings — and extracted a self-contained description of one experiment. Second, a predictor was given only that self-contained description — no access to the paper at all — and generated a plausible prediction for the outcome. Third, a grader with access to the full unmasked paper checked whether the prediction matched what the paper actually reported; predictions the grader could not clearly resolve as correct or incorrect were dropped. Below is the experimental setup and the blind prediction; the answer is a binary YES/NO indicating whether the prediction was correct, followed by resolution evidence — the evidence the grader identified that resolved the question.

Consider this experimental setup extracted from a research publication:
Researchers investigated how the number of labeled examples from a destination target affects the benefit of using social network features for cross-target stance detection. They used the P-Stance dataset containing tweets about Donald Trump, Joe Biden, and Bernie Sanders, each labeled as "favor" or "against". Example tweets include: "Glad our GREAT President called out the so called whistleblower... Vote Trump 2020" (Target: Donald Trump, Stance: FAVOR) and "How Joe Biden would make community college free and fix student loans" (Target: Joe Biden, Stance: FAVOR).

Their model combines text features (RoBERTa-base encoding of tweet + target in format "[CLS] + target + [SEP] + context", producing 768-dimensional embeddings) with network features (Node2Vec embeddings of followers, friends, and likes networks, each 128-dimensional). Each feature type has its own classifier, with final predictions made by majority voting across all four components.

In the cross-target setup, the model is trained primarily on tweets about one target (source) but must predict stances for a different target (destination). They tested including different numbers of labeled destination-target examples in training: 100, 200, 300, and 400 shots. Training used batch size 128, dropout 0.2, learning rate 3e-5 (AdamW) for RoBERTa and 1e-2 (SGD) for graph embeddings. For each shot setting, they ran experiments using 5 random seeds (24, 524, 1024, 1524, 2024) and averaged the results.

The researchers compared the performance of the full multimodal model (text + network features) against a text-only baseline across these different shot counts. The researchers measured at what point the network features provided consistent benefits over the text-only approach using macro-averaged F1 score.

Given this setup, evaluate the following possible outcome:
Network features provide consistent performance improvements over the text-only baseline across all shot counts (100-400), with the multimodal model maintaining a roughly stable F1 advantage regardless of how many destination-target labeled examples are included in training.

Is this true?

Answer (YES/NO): NO